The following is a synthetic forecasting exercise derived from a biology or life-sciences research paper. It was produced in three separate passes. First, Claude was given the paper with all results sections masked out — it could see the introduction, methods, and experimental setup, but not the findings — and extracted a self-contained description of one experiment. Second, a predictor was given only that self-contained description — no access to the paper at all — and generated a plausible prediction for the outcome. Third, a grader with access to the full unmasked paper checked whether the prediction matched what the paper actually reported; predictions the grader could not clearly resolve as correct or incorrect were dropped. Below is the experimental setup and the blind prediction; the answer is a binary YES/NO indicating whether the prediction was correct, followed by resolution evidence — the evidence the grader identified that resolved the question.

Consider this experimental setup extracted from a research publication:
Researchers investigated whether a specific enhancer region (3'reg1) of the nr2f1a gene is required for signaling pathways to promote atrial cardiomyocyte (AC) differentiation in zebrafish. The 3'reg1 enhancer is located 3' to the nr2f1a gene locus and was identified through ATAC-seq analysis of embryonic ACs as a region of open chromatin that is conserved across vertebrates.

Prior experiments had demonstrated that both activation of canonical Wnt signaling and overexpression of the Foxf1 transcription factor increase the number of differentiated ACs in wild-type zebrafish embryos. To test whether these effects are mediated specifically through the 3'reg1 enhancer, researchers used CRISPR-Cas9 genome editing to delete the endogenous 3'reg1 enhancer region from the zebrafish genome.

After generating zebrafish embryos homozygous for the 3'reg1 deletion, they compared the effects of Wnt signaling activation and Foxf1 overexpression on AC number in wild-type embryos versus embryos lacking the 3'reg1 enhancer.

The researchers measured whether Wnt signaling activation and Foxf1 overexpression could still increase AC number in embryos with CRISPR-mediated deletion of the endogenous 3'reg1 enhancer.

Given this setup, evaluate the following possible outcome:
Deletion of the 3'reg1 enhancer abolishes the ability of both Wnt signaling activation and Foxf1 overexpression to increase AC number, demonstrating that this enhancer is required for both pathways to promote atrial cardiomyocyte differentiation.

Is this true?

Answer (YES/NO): YES